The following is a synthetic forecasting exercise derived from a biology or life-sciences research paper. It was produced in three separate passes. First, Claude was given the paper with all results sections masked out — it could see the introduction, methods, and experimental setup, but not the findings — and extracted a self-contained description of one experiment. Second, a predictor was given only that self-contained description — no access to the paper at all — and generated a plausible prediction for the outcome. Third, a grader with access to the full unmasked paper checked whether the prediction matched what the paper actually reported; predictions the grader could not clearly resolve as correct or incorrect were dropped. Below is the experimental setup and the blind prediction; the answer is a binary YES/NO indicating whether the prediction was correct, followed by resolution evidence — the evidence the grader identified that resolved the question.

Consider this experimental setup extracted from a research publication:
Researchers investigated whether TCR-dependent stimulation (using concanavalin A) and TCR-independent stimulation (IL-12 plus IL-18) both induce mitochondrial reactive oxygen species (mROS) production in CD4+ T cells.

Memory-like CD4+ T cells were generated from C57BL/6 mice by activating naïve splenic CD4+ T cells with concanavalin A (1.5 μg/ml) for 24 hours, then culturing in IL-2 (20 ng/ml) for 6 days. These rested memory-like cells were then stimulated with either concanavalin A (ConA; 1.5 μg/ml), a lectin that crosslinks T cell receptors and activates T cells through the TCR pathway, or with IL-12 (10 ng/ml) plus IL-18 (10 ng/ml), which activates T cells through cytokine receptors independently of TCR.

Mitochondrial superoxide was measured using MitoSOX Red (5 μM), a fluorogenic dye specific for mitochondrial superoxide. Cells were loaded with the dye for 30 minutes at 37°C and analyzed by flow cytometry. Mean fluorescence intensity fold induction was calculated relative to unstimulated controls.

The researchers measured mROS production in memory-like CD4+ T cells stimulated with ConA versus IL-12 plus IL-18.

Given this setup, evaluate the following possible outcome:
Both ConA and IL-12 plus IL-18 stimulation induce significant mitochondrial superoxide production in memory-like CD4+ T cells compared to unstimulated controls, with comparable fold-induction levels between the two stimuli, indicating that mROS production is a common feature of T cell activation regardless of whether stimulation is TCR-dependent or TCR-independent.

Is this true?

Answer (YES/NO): NO